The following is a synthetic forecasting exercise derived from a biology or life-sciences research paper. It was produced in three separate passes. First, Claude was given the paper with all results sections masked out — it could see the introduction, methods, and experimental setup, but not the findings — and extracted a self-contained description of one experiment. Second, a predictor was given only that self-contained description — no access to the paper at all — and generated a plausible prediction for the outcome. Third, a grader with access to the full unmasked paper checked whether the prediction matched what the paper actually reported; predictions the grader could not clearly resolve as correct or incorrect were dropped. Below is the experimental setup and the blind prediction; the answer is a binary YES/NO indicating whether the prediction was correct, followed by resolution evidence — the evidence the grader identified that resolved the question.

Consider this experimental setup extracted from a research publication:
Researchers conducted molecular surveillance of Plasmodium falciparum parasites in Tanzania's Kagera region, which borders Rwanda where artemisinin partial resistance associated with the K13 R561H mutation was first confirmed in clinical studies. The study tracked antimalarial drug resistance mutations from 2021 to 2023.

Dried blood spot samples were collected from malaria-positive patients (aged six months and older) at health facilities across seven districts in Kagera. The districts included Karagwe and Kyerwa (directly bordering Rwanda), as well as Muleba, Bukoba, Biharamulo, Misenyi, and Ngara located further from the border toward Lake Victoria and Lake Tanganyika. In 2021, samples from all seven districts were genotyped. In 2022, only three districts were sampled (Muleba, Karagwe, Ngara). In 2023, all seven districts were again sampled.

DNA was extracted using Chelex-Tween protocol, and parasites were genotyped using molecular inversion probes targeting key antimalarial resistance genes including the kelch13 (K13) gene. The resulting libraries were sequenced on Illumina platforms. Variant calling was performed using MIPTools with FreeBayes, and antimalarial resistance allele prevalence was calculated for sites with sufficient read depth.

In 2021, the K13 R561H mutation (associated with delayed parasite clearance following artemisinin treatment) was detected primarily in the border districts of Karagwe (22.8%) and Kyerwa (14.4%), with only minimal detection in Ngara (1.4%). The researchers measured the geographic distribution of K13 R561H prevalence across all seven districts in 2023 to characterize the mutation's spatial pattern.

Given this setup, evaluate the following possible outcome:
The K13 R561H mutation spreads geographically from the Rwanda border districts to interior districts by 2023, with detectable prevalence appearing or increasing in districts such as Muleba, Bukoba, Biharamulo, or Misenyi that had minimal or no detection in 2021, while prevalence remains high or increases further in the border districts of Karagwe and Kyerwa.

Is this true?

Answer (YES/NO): YES